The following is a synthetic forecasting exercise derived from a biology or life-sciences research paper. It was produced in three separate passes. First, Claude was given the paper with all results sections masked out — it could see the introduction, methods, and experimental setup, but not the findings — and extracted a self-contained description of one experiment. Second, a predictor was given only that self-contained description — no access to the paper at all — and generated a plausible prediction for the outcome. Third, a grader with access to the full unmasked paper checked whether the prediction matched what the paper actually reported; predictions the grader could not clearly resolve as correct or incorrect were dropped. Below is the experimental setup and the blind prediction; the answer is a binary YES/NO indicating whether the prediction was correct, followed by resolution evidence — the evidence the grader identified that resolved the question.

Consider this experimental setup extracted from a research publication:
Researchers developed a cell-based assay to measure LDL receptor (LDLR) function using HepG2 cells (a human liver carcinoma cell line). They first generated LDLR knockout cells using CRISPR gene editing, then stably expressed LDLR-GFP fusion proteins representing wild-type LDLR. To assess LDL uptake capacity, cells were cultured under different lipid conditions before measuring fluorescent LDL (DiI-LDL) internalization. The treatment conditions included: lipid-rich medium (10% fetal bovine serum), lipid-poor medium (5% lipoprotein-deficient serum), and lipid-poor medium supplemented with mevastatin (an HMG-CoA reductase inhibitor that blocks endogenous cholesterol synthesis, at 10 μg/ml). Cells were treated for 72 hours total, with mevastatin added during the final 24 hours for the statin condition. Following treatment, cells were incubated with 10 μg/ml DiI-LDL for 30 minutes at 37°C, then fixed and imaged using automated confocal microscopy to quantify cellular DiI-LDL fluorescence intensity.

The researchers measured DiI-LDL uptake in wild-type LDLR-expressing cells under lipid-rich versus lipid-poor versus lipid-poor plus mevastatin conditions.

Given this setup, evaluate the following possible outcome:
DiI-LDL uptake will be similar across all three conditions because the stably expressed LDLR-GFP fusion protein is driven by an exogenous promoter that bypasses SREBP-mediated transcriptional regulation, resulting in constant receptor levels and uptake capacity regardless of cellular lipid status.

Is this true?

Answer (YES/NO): NO